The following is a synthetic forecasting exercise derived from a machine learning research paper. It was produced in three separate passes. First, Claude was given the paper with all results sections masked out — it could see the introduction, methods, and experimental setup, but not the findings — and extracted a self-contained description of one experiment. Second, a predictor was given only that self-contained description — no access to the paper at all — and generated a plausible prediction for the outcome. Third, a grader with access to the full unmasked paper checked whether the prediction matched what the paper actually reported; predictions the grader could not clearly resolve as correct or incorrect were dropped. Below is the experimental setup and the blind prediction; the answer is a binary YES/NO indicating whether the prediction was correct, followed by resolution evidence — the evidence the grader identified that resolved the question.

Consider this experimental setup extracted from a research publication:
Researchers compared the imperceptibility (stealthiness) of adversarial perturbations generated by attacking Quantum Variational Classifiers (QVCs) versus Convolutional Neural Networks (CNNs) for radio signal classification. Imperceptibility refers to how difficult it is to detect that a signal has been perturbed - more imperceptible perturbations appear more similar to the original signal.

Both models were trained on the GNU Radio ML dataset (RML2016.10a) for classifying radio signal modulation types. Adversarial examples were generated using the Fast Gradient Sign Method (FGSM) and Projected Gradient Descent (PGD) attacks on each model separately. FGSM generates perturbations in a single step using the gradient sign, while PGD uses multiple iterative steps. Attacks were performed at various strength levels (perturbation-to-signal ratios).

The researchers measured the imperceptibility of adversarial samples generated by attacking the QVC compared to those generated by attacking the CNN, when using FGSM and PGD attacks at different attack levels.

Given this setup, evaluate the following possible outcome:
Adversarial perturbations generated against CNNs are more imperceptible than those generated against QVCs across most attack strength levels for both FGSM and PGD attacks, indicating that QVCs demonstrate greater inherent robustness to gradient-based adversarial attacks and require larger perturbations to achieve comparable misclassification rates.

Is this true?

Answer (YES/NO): NO